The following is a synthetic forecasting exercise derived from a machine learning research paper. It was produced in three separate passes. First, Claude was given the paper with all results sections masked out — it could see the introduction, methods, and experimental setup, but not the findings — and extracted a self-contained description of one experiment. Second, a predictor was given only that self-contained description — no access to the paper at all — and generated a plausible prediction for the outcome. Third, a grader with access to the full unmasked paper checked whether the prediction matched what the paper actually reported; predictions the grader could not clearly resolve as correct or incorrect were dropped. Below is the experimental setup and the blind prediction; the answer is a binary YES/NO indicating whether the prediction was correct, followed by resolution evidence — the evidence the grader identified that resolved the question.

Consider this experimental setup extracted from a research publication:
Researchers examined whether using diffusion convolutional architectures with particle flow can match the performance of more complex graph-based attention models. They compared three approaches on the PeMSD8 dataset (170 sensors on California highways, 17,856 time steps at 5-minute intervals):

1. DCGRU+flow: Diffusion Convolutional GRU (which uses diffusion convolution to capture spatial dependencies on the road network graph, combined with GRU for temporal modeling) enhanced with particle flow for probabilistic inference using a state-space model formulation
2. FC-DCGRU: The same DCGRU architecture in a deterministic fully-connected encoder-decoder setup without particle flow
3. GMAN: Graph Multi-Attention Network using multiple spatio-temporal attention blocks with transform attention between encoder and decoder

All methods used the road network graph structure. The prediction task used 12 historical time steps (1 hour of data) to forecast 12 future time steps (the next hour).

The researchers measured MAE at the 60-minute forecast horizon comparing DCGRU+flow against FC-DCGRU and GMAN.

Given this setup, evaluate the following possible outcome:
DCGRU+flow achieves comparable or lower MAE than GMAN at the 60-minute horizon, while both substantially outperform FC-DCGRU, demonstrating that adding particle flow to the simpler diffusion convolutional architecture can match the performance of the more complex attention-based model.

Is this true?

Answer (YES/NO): NO